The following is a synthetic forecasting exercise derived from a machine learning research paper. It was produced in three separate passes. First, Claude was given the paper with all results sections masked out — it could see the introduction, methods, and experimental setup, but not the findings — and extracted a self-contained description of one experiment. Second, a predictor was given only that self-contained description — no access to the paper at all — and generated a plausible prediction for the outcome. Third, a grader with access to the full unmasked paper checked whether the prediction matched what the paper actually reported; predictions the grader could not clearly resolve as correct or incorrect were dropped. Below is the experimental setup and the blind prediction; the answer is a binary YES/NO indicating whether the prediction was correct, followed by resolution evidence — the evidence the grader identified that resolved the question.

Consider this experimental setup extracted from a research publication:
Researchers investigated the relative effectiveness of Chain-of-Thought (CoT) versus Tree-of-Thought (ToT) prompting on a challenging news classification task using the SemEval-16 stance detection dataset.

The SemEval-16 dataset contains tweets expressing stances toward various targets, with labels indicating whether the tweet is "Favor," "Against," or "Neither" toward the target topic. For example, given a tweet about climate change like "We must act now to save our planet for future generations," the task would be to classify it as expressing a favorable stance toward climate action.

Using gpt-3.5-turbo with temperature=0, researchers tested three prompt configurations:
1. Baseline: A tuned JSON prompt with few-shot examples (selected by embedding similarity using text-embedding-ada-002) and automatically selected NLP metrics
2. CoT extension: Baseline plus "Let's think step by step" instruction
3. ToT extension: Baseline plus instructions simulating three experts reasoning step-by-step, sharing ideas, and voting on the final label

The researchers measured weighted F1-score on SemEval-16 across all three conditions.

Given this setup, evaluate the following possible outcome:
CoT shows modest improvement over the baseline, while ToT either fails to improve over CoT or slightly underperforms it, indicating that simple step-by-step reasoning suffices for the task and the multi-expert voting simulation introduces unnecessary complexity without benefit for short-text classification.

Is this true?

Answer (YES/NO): NO